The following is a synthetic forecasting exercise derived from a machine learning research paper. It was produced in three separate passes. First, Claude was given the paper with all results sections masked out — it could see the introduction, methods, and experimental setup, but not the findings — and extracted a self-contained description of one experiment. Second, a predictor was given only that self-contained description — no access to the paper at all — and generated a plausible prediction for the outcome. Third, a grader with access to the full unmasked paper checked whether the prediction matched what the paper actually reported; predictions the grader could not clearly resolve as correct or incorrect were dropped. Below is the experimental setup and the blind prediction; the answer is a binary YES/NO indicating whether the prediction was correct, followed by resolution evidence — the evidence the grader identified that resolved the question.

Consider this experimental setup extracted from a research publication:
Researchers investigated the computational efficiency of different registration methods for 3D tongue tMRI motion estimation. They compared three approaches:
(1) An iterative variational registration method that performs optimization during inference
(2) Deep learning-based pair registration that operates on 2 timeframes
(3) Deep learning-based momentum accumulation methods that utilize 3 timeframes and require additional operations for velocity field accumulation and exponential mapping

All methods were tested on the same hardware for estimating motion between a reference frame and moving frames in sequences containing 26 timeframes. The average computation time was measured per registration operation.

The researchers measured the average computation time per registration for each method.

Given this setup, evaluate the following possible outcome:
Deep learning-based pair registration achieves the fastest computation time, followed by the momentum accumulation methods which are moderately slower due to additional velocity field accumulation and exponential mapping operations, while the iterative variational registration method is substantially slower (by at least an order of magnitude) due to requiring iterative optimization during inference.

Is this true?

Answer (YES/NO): YES